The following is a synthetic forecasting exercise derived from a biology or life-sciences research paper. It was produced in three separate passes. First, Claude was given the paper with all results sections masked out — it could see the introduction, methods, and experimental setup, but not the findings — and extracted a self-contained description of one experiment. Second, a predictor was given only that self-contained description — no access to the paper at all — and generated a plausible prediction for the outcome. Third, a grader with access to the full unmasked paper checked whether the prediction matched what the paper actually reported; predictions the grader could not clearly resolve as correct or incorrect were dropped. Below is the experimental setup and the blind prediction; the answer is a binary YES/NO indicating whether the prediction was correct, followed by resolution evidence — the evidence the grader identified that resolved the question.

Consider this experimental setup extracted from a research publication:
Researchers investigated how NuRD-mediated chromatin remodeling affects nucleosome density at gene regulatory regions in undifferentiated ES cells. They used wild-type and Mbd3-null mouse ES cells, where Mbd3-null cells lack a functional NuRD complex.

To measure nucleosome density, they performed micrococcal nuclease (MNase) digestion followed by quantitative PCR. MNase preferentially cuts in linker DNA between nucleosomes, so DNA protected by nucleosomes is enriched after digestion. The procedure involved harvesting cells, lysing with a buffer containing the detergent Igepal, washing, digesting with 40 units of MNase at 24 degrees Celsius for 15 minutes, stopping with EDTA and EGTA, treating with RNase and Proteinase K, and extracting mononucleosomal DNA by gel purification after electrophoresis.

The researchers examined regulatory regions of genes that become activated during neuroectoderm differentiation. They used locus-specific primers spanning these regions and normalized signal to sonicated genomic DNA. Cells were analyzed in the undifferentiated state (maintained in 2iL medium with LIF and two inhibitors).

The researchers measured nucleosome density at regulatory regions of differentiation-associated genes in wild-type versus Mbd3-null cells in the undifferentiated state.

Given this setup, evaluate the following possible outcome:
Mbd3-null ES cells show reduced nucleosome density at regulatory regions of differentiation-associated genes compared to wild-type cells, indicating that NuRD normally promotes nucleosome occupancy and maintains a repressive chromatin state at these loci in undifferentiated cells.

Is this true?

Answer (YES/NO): NO